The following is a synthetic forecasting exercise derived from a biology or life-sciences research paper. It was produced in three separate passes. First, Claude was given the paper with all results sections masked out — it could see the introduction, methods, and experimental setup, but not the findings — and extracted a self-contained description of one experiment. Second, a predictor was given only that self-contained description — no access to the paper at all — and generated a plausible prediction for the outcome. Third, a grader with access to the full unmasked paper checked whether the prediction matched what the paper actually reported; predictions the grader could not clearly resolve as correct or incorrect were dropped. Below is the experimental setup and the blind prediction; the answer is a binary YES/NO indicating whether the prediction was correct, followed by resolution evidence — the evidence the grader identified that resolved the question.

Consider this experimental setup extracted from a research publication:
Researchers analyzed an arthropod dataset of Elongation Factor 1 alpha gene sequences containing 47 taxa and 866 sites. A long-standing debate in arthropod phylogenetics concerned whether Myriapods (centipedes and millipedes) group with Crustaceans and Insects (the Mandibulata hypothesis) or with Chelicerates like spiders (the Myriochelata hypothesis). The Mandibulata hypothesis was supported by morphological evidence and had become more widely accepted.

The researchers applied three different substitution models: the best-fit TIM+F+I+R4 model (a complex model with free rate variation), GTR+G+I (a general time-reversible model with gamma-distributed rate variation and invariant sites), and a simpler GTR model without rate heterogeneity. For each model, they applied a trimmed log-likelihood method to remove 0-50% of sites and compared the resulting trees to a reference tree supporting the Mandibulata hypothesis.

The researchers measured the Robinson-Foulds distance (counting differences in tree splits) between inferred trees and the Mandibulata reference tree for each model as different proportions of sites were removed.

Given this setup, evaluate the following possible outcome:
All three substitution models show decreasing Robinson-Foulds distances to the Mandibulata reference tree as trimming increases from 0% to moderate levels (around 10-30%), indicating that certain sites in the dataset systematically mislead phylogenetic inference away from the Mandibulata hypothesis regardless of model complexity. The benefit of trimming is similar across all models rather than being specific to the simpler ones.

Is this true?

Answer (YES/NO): NO